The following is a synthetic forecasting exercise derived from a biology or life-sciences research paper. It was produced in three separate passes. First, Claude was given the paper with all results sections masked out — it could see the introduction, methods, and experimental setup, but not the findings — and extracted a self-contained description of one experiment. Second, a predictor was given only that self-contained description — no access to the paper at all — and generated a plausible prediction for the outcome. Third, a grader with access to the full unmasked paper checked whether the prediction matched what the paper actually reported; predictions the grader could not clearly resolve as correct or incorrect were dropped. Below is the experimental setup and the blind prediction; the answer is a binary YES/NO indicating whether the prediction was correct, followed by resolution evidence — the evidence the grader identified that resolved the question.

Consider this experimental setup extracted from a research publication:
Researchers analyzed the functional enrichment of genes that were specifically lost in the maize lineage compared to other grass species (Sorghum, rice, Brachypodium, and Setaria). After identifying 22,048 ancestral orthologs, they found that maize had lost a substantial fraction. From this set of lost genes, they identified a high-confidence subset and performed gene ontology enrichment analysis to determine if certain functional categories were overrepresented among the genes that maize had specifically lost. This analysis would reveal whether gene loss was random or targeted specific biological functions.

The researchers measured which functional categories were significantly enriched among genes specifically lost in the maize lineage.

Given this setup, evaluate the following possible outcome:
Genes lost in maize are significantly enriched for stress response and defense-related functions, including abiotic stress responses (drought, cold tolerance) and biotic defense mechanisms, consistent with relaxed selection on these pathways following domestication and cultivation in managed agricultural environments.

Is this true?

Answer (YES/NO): YES